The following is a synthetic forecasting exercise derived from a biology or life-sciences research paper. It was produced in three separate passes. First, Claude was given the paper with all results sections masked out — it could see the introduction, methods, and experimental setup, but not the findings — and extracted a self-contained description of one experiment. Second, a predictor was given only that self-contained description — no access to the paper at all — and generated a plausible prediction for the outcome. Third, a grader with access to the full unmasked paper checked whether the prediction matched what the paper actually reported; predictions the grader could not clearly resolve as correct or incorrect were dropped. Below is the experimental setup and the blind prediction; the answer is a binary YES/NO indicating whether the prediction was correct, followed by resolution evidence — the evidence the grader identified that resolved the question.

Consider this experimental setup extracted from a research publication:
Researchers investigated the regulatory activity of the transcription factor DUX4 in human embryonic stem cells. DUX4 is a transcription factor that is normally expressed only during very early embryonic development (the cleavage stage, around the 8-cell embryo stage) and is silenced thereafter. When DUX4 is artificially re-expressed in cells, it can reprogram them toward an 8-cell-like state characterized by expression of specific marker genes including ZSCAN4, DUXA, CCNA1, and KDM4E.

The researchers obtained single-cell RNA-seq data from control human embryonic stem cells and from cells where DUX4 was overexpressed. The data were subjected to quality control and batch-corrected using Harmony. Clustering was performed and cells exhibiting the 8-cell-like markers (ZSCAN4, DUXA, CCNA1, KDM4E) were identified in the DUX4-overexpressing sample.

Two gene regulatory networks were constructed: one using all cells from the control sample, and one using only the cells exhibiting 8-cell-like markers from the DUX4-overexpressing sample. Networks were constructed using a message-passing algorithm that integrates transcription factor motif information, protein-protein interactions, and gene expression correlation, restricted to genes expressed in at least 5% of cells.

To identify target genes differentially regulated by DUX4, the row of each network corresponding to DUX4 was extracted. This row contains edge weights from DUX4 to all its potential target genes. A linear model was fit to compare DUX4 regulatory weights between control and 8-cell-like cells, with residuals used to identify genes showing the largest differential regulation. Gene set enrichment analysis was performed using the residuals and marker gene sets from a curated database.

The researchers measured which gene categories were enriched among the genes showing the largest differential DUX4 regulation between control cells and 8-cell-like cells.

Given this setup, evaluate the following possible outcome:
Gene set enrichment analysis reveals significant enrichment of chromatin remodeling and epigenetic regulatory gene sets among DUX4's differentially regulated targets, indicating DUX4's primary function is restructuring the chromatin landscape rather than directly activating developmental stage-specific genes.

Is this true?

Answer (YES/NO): NO